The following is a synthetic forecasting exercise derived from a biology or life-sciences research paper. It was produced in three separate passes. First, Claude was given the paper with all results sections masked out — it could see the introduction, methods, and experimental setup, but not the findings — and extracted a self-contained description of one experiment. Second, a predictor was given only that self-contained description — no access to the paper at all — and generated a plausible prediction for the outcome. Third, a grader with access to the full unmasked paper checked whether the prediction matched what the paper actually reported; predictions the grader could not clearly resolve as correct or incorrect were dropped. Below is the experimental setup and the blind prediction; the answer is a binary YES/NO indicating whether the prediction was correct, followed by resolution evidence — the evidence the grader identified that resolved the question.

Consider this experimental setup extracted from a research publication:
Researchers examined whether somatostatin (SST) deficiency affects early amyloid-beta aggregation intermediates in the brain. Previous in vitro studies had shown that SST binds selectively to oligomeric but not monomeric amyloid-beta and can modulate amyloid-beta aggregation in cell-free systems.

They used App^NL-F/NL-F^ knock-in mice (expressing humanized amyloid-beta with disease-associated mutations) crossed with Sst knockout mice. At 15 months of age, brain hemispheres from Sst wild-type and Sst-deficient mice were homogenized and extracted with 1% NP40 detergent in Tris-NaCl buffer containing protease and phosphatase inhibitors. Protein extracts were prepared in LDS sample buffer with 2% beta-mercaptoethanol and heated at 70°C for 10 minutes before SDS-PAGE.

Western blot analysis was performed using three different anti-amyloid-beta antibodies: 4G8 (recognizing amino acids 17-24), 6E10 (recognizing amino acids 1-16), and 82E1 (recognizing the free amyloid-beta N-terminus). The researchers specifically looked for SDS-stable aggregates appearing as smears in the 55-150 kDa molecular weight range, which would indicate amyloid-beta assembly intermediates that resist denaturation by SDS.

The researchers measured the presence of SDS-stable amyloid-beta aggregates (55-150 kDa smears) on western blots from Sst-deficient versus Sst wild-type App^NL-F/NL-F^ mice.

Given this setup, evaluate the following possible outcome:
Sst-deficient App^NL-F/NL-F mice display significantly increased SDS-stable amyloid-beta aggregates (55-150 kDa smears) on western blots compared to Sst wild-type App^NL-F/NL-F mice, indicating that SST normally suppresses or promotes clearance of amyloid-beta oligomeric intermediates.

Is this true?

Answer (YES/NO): YES